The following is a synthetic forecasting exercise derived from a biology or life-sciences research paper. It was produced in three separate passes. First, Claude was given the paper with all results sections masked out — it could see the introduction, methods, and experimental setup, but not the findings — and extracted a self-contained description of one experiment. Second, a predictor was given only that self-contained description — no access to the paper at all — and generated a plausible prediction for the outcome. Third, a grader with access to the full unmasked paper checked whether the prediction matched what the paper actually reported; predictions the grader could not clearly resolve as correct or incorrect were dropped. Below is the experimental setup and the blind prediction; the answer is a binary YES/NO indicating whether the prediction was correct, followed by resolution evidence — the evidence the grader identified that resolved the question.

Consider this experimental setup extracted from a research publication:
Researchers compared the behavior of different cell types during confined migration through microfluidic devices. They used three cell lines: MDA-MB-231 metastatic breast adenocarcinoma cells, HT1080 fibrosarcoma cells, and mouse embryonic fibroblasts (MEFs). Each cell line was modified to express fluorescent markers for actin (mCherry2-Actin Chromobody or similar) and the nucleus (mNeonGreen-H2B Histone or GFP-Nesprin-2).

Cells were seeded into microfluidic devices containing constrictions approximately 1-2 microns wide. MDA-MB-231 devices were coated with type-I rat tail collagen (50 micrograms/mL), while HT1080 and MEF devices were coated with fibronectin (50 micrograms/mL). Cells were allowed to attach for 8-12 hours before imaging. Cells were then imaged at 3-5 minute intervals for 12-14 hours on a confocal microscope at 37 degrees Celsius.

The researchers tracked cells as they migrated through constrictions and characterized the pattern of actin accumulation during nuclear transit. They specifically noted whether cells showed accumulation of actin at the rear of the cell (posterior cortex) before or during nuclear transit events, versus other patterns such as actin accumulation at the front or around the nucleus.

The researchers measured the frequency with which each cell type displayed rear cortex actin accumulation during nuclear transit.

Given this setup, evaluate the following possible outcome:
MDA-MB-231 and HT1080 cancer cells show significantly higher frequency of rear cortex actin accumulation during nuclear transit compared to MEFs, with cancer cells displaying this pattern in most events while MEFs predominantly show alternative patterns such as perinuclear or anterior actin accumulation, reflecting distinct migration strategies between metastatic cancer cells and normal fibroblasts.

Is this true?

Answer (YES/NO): YES